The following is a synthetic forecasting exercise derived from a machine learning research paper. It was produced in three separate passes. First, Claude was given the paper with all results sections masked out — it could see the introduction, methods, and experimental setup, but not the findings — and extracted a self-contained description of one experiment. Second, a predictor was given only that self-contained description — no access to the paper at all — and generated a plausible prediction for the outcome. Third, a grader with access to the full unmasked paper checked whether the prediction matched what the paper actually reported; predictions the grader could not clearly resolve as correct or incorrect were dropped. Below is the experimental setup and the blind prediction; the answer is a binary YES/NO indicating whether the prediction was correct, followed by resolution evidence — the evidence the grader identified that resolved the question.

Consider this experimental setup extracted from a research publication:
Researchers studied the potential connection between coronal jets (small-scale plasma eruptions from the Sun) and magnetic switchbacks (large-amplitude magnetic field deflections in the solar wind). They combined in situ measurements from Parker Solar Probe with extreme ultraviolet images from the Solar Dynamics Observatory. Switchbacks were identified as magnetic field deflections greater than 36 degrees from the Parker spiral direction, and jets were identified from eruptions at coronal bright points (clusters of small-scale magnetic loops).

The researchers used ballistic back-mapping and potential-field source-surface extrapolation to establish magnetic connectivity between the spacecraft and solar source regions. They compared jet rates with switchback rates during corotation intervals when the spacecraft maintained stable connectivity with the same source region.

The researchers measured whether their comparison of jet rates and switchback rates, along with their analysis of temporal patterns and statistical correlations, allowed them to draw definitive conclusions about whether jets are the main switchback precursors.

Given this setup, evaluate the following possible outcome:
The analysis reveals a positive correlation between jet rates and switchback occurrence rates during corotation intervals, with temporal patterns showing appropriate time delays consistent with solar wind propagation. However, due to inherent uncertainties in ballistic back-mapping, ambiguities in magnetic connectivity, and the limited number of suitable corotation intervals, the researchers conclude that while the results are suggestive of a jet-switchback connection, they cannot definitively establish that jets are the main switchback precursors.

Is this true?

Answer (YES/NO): NO